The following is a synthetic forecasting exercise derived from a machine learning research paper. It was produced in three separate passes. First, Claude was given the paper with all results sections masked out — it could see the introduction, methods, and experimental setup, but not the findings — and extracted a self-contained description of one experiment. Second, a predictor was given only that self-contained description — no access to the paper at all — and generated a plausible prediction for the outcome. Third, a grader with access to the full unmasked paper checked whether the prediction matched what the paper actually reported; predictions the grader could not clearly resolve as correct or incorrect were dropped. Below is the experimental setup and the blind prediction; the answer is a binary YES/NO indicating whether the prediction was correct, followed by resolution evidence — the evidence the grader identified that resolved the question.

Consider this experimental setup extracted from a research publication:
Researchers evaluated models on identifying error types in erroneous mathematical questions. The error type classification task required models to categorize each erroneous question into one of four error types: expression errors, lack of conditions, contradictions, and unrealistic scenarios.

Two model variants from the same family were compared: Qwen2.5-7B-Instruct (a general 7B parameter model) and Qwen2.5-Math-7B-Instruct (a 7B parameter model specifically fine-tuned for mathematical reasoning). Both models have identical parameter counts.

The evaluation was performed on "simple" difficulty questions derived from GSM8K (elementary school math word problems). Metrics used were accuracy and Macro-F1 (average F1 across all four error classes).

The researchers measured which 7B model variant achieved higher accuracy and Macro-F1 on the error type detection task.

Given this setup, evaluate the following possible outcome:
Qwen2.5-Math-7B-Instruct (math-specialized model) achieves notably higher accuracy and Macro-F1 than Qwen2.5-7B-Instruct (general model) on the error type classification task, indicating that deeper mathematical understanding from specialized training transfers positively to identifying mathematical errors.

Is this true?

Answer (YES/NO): NO